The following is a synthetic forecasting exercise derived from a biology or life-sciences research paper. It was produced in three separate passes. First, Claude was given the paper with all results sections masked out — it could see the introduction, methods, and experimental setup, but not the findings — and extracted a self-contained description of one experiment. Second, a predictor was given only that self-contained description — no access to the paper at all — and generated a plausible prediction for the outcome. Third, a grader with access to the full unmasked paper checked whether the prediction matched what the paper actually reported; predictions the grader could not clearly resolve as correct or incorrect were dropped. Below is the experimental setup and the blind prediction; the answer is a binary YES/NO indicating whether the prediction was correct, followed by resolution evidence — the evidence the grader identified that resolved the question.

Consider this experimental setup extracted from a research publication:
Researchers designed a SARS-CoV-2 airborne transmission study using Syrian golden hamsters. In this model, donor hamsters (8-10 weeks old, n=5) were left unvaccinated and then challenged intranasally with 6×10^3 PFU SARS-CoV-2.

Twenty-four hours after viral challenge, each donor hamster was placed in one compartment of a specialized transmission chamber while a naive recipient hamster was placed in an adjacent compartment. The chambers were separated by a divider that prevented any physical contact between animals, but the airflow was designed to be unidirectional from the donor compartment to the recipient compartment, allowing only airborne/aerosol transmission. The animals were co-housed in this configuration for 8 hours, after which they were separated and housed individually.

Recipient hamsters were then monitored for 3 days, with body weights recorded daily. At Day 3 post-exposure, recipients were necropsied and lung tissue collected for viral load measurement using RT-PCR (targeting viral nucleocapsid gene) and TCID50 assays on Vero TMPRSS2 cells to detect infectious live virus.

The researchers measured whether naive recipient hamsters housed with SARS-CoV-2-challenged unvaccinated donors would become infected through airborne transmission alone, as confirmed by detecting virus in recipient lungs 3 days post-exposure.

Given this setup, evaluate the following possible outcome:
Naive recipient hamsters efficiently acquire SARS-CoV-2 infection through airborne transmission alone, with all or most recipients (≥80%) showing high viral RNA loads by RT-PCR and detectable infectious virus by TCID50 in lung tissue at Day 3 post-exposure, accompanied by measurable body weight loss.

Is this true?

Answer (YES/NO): NO